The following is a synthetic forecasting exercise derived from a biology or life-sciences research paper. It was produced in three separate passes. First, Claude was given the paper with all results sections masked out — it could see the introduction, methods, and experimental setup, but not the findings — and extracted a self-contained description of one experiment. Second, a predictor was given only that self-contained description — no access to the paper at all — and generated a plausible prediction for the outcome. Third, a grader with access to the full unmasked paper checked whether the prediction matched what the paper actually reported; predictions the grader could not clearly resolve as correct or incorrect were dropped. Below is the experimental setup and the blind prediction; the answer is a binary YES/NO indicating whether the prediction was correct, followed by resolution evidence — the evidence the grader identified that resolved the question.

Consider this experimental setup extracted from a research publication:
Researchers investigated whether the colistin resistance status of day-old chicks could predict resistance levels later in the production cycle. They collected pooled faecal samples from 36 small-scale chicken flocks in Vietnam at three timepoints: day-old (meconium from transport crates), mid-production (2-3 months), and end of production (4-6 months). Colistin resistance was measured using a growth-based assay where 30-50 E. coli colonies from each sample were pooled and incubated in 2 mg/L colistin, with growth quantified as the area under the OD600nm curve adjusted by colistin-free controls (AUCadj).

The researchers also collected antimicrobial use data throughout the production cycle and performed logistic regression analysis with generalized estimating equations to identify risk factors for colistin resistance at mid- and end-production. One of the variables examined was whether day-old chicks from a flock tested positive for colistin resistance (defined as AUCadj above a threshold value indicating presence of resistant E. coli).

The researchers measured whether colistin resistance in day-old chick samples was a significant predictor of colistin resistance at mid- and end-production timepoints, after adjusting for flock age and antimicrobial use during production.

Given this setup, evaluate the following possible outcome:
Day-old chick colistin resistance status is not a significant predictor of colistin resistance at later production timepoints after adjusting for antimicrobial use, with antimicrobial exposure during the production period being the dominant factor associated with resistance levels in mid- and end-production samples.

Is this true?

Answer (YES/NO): YES